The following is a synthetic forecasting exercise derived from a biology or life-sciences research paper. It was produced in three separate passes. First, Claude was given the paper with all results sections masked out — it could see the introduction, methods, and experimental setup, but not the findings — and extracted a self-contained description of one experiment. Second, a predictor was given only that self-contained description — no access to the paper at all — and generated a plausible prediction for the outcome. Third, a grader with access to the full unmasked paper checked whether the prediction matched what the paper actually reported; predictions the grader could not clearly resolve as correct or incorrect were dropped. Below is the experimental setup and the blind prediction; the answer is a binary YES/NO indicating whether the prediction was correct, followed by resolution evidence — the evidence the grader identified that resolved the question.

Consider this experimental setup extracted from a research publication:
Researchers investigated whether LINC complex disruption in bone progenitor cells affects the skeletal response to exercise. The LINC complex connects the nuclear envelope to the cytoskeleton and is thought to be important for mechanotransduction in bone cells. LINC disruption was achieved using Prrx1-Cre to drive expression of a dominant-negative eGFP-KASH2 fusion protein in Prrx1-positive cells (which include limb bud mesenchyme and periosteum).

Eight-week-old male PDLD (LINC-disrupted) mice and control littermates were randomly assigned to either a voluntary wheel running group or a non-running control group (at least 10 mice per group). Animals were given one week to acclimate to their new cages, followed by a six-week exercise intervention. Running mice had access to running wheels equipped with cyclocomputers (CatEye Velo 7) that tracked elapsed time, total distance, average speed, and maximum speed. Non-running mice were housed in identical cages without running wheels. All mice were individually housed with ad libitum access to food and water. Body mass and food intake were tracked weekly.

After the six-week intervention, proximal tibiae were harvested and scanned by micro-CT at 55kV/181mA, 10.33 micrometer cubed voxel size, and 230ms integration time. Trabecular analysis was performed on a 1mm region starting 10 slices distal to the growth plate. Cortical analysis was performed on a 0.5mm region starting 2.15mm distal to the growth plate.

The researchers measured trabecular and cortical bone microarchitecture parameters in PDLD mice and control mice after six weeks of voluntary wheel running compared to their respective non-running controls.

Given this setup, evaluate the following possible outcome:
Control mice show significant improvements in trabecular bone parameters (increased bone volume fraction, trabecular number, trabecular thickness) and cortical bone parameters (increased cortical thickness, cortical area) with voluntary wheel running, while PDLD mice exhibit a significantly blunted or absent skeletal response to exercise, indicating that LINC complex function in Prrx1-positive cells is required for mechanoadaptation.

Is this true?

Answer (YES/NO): NO